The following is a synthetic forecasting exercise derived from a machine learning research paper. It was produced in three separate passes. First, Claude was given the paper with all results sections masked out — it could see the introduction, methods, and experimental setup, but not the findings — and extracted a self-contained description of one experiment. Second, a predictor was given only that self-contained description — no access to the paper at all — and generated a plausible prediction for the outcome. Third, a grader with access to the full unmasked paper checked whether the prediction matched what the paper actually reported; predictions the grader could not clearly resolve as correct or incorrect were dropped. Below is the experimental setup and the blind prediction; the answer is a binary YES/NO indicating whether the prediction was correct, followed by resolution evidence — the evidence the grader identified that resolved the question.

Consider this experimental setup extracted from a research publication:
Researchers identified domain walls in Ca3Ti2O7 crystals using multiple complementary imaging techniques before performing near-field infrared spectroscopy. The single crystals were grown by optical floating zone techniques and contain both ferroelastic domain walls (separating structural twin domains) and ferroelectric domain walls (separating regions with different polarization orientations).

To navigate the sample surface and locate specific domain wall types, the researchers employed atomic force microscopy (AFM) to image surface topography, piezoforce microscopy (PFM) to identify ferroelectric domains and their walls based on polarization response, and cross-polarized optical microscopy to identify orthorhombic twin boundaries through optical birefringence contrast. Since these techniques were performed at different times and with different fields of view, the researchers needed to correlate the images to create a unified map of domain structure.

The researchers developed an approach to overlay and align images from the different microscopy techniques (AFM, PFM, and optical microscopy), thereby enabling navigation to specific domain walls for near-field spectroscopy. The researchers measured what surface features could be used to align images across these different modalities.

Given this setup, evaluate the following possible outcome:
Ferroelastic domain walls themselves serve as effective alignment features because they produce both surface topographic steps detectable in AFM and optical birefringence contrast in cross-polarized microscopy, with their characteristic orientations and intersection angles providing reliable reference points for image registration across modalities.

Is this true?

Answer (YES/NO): NO